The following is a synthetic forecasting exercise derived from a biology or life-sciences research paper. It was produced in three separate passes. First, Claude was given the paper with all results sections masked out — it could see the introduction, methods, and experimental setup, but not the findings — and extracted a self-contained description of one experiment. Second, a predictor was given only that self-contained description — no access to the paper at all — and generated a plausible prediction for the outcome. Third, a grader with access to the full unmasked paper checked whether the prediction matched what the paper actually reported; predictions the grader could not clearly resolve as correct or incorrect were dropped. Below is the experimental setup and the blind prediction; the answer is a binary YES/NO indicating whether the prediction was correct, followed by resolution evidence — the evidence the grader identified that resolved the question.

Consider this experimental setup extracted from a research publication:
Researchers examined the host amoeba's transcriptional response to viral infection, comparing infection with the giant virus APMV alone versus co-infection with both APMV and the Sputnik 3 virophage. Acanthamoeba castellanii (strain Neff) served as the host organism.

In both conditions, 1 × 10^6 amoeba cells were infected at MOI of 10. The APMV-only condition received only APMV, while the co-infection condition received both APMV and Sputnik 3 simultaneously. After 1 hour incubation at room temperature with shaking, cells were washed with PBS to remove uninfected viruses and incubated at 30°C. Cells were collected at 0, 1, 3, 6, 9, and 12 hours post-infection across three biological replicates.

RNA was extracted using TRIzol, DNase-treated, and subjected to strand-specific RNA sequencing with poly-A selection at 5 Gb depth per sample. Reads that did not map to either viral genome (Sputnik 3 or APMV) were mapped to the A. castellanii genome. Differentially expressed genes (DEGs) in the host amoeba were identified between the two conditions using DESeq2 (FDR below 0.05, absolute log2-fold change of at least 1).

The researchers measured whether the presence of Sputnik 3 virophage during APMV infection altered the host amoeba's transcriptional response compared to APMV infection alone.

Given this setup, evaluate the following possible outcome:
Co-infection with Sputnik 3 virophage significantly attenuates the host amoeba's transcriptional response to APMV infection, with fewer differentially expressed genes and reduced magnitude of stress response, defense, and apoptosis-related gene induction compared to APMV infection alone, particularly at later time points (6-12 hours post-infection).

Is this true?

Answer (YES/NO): NO